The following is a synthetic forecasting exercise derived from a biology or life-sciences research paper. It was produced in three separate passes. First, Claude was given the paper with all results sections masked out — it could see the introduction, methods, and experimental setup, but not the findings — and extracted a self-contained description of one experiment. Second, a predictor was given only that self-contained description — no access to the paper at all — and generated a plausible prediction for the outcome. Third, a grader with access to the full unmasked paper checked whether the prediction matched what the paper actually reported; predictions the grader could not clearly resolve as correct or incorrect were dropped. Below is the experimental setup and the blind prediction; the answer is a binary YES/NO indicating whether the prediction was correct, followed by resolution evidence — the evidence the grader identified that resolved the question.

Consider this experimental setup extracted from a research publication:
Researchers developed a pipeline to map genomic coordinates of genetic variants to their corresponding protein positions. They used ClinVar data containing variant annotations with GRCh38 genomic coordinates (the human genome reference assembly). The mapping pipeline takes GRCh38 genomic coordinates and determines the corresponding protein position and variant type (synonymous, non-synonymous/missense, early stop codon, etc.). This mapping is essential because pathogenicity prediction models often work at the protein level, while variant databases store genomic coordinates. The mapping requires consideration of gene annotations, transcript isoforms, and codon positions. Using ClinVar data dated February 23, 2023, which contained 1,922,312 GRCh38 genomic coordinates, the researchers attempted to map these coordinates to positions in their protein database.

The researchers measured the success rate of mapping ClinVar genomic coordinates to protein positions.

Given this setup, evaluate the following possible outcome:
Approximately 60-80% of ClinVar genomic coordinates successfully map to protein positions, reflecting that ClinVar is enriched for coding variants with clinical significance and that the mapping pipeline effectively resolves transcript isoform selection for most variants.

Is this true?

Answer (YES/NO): YES